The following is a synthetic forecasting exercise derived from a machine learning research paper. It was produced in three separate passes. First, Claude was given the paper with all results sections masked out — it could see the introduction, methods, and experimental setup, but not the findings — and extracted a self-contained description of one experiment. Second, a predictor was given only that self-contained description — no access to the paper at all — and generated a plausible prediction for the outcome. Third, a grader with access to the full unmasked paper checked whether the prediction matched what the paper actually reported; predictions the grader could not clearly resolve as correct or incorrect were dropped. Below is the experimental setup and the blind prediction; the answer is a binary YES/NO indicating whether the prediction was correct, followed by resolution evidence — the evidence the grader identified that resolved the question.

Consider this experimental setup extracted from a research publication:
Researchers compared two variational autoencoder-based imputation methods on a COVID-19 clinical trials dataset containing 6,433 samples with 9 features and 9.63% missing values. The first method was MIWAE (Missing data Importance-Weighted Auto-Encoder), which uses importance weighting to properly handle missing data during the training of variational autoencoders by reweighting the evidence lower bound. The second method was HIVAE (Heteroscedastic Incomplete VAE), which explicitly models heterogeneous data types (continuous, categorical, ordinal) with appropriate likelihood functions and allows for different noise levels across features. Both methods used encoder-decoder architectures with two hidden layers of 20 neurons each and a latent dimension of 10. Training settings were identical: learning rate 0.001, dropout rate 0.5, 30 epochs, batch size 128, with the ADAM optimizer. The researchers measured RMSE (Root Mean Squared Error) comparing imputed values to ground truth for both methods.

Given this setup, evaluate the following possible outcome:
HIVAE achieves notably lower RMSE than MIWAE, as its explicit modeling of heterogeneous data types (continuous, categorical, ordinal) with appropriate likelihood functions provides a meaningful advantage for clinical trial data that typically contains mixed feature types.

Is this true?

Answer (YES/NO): NO